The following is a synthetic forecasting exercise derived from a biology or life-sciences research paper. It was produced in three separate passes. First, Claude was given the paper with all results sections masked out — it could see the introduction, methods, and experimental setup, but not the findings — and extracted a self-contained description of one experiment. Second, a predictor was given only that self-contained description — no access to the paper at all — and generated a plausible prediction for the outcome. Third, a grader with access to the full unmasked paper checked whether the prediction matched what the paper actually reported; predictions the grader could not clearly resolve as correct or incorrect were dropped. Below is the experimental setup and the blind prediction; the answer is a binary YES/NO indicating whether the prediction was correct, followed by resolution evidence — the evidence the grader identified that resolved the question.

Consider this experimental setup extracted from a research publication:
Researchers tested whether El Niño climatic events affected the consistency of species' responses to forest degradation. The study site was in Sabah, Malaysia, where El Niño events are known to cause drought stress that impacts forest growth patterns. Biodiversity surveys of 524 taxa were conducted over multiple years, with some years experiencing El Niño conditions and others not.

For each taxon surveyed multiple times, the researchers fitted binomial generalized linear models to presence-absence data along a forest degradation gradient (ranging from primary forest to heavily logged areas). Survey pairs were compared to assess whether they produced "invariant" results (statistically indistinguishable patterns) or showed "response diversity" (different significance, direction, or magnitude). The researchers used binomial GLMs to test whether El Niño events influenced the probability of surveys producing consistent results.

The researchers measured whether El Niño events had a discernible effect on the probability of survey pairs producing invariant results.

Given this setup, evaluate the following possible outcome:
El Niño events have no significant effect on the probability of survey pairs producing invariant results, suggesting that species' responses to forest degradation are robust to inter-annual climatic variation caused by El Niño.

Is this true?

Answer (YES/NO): YES